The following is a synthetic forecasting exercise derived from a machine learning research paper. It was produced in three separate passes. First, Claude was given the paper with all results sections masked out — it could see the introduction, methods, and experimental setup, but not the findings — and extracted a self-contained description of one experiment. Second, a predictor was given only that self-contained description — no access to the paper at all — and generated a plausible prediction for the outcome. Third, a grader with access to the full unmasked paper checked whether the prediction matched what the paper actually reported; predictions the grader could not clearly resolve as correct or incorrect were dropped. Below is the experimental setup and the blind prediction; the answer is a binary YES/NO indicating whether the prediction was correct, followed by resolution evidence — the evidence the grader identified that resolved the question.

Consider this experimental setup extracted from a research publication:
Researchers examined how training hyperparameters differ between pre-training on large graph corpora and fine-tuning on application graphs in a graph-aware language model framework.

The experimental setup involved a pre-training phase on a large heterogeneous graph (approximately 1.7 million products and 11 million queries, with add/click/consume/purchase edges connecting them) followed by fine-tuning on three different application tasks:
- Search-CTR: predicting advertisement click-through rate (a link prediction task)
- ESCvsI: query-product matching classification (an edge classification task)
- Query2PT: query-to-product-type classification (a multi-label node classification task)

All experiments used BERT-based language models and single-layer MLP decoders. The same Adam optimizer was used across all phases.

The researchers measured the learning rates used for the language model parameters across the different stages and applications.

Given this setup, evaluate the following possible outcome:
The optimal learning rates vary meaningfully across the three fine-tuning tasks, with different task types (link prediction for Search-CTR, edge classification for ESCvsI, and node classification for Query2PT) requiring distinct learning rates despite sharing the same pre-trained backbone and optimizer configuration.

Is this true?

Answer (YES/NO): NO